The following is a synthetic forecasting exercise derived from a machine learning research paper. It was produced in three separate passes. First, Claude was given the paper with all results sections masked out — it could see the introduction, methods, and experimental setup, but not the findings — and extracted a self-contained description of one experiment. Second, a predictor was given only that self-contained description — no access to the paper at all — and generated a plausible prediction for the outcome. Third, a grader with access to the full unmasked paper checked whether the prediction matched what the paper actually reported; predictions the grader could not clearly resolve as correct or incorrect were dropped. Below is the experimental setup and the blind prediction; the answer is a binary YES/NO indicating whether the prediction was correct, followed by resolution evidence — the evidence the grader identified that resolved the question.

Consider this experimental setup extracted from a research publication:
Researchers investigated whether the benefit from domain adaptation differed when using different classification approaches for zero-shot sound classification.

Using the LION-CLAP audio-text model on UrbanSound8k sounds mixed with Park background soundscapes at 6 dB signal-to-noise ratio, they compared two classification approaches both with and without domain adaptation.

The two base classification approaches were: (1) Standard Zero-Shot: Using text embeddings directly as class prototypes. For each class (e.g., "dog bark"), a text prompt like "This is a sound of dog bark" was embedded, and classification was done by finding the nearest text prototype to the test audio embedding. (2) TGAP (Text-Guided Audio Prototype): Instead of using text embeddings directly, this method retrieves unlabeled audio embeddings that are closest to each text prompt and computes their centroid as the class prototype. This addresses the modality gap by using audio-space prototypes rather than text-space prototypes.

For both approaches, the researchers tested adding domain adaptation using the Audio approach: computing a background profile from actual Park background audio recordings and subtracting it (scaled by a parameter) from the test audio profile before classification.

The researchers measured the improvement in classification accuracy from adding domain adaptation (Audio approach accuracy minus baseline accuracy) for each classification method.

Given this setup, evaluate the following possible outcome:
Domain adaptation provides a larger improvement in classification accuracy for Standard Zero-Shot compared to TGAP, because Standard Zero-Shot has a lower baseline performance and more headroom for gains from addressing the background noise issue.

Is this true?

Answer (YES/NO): NO